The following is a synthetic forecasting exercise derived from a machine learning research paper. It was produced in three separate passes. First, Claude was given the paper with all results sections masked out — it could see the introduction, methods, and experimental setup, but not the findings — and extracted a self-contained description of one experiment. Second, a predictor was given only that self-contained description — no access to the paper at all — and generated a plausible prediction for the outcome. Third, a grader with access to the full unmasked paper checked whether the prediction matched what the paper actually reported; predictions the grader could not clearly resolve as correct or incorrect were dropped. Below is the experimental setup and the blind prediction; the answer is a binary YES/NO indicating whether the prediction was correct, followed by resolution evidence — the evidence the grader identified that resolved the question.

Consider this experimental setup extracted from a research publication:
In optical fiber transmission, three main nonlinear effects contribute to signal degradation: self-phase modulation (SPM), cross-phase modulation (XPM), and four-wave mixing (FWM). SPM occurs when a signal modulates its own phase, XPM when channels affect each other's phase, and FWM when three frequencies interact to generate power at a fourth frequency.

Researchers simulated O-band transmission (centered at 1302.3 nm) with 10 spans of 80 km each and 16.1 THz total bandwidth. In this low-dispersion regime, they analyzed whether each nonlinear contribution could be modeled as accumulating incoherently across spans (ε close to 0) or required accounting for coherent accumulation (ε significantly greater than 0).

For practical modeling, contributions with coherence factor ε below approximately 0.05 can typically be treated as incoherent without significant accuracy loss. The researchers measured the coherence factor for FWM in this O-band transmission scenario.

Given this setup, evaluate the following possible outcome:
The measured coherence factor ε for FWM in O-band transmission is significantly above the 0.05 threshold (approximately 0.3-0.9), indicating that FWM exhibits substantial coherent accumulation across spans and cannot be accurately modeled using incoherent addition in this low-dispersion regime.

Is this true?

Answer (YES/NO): NO